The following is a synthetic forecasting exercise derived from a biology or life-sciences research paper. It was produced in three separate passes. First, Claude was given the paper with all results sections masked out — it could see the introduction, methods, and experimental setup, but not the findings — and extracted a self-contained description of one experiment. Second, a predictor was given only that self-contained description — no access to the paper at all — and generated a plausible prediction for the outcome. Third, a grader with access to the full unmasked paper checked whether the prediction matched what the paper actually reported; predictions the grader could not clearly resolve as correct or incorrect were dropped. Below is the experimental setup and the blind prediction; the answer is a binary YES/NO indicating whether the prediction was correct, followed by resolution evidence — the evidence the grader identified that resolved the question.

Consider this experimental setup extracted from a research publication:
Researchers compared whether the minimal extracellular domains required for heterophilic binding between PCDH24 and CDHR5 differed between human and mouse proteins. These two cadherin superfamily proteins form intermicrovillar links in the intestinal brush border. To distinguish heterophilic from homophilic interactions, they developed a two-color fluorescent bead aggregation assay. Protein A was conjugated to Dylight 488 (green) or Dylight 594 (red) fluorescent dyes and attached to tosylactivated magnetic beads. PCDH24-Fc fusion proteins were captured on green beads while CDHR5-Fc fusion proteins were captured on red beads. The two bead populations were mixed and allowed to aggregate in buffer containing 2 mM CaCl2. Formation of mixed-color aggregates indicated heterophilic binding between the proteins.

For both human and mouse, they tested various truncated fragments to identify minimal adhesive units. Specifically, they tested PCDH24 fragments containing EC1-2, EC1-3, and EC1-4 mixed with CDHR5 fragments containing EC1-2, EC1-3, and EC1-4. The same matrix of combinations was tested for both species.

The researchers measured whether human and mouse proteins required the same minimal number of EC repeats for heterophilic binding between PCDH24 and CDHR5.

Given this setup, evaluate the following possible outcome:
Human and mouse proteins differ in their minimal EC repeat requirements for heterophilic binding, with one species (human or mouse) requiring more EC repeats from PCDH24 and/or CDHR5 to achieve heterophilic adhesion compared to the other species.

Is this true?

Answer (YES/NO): YES